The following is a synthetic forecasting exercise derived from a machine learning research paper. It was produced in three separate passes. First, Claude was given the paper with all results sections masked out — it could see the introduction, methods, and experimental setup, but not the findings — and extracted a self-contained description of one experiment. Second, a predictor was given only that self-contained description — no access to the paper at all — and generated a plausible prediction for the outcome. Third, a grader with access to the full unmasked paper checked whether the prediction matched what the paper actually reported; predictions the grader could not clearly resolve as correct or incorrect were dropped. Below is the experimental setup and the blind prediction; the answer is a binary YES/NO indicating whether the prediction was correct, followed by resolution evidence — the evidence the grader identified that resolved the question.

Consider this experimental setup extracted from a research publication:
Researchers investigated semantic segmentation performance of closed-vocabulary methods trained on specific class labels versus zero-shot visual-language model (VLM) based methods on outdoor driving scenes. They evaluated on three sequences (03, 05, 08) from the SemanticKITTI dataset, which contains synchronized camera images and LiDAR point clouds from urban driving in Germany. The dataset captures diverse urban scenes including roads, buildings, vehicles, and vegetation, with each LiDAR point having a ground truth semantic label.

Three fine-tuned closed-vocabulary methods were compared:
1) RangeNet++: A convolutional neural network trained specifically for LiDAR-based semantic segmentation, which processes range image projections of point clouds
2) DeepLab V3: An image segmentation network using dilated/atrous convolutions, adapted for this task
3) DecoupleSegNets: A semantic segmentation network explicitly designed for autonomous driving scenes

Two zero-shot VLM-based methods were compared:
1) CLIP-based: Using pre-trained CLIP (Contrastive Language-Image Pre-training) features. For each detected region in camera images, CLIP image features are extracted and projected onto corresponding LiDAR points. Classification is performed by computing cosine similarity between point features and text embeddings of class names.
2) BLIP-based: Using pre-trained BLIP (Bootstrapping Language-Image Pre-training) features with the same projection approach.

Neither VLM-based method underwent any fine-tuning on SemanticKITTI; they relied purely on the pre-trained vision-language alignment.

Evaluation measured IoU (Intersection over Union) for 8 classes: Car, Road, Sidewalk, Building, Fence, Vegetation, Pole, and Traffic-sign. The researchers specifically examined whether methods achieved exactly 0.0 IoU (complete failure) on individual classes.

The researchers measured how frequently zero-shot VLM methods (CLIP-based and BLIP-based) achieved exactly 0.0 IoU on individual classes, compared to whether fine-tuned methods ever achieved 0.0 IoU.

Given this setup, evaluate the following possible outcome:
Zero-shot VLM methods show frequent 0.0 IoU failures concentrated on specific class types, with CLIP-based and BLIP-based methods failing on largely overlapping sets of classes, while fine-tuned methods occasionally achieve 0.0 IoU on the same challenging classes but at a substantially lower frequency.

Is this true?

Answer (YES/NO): NO